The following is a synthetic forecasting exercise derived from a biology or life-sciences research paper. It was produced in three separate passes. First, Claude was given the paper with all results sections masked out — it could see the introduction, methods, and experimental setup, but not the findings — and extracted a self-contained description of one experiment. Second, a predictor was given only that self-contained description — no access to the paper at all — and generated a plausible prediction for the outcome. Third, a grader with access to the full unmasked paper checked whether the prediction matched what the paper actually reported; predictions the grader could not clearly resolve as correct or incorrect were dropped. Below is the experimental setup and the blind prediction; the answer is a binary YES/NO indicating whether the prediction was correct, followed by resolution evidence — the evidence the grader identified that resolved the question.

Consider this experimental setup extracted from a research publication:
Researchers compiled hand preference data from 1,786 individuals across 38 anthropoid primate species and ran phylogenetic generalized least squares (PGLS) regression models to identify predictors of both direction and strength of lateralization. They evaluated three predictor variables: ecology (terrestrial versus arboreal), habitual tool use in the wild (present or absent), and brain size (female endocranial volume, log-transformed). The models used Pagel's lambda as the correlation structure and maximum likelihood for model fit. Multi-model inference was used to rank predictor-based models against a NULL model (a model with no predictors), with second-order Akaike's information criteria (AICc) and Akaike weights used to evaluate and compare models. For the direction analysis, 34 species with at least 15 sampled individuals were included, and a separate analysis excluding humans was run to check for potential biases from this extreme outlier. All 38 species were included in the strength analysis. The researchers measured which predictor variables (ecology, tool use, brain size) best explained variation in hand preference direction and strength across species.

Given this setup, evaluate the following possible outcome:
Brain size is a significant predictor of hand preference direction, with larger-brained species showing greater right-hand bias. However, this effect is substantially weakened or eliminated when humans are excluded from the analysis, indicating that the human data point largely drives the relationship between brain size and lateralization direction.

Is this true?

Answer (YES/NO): NO